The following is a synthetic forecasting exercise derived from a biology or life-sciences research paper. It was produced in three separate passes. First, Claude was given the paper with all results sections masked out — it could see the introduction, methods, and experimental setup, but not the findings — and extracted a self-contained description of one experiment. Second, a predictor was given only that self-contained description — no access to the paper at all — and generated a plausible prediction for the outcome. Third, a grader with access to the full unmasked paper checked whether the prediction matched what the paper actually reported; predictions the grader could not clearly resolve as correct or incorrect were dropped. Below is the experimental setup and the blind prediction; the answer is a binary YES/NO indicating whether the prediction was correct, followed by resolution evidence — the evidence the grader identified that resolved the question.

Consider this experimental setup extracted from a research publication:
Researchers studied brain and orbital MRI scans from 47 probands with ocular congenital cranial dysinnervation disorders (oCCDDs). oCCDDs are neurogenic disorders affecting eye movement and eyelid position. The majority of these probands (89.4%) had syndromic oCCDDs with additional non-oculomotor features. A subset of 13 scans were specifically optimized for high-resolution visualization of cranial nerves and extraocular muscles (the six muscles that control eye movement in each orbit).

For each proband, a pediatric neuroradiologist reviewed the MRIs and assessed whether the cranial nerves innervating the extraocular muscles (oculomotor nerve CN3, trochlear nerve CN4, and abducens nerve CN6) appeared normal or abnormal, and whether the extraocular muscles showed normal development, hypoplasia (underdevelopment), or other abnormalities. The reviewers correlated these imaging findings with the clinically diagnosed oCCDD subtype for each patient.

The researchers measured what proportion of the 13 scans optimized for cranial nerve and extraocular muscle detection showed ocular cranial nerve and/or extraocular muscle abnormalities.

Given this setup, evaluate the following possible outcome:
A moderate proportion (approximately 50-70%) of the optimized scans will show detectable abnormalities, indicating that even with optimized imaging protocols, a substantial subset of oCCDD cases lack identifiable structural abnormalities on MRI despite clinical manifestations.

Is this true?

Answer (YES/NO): NO